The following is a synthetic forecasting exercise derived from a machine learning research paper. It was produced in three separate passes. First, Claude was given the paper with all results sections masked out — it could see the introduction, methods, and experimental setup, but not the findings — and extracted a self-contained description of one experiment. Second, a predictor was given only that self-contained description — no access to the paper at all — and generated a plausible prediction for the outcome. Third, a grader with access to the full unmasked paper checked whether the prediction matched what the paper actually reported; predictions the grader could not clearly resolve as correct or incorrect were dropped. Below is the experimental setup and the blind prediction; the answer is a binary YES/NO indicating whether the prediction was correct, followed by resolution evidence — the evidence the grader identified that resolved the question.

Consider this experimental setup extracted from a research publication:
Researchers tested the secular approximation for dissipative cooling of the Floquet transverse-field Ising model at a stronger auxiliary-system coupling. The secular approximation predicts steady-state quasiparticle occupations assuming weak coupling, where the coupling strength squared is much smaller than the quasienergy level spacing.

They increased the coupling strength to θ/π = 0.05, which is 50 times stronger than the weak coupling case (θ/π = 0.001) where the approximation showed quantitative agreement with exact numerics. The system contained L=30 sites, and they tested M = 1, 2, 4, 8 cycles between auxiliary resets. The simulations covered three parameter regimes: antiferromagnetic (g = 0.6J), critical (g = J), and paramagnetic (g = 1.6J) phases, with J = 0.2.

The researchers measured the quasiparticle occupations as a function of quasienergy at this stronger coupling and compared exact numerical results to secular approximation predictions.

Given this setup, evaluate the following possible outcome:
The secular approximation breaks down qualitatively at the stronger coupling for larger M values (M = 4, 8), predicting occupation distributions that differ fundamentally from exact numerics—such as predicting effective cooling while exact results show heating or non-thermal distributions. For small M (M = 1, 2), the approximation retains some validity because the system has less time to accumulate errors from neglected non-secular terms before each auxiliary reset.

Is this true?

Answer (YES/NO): NO